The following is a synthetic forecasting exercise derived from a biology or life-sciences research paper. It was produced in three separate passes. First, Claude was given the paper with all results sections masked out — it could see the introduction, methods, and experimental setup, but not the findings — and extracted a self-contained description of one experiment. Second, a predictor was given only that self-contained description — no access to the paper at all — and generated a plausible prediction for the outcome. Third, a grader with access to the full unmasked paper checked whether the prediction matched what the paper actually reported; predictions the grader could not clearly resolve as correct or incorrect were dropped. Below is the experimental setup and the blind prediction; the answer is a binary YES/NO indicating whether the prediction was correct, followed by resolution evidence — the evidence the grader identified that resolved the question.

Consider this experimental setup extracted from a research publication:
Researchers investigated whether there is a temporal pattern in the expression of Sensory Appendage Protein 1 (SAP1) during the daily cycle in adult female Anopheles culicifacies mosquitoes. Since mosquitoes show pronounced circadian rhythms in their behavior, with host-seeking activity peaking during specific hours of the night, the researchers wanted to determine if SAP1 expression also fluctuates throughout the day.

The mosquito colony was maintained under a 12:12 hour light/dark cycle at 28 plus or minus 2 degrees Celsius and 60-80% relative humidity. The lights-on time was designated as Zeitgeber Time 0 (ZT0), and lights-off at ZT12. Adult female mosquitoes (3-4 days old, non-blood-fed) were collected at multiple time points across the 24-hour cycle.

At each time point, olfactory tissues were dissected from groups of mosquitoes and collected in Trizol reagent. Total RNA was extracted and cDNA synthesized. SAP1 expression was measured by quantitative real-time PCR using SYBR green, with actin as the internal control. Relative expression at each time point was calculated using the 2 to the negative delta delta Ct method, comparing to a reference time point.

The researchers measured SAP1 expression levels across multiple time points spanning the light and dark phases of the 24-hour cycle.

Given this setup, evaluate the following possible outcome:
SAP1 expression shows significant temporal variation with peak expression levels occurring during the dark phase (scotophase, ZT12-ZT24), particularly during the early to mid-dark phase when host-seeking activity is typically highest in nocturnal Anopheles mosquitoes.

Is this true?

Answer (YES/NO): NO